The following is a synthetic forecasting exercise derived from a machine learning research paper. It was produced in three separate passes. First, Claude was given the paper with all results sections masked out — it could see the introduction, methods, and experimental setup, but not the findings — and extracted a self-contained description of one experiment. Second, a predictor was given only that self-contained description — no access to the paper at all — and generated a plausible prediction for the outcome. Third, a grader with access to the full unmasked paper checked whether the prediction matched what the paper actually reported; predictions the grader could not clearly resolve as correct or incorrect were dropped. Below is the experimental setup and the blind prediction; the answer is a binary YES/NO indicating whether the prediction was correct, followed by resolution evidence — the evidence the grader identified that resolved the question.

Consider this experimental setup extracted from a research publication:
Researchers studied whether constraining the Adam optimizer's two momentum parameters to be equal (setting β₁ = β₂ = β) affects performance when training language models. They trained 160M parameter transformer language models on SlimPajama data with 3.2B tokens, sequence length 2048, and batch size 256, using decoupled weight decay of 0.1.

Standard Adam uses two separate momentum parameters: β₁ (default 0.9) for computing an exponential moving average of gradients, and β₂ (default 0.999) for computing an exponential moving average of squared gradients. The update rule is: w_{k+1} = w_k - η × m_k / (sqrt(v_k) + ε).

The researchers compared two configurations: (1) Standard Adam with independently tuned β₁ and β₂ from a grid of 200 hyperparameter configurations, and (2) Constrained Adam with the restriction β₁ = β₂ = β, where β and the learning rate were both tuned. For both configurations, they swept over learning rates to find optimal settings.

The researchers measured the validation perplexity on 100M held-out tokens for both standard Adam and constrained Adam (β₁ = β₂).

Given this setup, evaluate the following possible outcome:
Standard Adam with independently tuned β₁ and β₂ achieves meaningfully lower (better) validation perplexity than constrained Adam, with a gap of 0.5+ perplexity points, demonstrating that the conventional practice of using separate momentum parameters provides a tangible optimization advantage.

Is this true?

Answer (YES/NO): NO